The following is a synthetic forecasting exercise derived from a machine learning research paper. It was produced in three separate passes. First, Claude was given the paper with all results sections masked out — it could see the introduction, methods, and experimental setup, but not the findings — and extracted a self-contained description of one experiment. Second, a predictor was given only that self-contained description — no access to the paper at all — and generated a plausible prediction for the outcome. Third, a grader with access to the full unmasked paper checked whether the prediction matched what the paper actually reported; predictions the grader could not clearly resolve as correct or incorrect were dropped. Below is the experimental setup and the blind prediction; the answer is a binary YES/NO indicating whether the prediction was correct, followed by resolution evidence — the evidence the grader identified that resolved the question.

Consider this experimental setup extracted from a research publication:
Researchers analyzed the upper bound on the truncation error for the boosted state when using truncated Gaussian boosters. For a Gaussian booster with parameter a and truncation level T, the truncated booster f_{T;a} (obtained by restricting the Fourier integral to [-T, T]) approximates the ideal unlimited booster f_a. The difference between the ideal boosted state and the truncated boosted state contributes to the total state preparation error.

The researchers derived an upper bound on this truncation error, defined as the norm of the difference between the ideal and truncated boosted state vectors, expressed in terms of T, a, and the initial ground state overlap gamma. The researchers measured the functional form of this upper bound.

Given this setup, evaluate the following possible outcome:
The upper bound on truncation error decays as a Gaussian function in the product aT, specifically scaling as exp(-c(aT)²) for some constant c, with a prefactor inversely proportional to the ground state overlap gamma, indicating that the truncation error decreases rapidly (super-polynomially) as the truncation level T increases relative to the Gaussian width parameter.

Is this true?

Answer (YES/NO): NO